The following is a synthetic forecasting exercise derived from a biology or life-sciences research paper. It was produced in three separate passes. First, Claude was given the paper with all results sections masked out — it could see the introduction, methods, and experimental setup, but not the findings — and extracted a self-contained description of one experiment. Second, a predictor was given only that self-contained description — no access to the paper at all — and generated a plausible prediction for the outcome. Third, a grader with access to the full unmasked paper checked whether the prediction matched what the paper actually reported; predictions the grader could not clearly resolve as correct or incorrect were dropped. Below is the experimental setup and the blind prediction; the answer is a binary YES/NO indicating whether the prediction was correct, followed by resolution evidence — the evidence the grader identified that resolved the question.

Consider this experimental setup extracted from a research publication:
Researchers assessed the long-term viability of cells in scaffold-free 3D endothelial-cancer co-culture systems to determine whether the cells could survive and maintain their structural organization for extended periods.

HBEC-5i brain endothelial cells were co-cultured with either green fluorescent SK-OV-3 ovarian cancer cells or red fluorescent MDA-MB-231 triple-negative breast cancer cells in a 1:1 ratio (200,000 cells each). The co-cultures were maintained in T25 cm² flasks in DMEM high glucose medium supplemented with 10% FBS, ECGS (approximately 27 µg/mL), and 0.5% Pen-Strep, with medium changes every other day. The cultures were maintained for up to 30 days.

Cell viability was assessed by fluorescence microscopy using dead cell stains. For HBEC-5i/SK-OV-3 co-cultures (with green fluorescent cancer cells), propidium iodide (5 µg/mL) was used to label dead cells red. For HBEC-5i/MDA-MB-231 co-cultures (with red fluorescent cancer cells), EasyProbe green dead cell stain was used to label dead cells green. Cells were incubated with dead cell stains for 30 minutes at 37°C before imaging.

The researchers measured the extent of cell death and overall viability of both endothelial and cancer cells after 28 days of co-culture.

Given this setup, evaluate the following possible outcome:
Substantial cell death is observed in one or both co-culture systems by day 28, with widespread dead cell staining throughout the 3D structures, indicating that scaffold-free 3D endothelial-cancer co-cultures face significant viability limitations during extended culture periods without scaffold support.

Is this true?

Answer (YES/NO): NO